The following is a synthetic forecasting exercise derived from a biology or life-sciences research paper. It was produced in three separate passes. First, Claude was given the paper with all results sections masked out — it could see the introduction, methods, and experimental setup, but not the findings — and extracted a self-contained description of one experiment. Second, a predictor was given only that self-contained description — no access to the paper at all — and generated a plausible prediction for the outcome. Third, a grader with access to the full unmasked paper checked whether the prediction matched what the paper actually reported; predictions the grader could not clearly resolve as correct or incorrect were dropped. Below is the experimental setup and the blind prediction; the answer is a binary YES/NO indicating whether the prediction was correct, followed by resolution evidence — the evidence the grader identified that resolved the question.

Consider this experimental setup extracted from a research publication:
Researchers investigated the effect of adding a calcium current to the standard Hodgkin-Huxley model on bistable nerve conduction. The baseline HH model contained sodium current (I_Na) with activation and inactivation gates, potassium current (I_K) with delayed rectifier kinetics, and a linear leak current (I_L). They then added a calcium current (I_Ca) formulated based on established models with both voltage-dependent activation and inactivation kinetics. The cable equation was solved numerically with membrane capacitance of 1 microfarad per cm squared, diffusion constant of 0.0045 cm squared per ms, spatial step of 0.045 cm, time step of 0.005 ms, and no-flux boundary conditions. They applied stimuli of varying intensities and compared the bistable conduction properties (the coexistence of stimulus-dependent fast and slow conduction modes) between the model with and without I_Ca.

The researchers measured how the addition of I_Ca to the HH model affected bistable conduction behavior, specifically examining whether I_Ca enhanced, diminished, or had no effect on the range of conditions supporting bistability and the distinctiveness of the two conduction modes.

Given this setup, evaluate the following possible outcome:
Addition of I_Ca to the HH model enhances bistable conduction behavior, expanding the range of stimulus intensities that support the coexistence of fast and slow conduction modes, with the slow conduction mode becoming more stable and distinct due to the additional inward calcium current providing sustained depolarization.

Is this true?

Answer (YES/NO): YES